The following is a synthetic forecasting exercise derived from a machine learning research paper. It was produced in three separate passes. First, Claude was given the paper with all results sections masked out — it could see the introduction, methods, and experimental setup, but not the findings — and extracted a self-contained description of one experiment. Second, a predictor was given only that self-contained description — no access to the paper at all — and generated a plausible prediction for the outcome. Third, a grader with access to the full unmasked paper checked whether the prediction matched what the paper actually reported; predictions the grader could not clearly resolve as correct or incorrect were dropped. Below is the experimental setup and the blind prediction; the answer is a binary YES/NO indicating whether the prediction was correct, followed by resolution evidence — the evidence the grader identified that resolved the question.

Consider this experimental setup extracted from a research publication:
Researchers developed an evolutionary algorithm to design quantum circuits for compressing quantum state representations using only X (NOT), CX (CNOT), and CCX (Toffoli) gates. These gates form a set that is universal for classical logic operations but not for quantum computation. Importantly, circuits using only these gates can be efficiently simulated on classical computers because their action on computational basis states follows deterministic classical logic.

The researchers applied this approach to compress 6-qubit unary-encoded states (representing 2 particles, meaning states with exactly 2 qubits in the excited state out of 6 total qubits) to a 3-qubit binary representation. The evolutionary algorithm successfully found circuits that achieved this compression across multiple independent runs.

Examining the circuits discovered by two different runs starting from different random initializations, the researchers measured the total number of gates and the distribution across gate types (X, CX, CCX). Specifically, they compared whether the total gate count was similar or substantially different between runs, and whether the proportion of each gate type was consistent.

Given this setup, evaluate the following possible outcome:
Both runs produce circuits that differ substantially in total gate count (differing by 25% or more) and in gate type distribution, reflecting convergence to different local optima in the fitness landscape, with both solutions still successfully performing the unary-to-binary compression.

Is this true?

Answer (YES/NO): NO